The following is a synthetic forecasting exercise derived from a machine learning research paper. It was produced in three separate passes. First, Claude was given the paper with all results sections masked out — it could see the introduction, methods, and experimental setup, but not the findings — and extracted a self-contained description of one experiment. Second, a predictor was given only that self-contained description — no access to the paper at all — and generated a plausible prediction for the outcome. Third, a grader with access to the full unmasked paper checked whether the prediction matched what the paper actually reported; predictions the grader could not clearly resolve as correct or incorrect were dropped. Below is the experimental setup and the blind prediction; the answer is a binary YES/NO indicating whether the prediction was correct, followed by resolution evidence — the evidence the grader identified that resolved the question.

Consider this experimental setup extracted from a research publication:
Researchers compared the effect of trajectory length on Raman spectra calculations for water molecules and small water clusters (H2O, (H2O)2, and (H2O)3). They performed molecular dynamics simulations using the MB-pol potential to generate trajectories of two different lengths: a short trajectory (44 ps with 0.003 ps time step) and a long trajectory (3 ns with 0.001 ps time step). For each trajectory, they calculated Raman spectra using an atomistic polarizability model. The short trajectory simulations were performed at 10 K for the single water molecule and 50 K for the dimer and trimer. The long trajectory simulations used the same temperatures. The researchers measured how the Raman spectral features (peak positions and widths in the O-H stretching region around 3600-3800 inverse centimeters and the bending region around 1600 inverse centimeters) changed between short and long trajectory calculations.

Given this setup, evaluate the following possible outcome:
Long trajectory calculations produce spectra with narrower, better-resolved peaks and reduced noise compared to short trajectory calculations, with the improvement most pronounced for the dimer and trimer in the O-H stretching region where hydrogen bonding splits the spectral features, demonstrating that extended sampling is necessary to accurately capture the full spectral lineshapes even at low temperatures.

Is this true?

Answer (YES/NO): NO